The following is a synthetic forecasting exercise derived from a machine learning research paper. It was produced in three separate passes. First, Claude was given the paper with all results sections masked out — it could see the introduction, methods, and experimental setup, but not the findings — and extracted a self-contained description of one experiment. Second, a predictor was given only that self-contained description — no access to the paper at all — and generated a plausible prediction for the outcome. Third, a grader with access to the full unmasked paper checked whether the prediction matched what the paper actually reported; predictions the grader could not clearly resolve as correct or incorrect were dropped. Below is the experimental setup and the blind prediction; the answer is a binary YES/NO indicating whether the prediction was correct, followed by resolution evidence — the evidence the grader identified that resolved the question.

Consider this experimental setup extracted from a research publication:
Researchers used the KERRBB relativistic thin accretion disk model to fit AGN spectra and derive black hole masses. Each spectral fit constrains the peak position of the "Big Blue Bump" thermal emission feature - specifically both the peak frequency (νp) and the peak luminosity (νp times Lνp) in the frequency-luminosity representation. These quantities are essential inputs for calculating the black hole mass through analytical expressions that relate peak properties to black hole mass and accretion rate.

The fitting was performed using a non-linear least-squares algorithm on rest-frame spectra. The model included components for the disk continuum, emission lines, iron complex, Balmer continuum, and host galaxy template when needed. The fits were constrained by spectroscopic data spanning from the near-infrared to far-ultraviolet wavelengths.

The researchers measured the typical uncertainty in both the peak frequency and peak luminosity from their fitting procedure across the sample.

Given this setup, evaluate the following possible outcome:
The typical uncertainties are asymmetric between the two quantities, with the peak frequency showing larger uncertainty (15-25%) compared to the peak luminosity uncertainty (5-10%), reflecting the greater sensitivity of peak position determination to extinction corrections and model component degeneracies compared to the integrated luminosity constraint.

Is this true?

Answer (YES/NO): NO